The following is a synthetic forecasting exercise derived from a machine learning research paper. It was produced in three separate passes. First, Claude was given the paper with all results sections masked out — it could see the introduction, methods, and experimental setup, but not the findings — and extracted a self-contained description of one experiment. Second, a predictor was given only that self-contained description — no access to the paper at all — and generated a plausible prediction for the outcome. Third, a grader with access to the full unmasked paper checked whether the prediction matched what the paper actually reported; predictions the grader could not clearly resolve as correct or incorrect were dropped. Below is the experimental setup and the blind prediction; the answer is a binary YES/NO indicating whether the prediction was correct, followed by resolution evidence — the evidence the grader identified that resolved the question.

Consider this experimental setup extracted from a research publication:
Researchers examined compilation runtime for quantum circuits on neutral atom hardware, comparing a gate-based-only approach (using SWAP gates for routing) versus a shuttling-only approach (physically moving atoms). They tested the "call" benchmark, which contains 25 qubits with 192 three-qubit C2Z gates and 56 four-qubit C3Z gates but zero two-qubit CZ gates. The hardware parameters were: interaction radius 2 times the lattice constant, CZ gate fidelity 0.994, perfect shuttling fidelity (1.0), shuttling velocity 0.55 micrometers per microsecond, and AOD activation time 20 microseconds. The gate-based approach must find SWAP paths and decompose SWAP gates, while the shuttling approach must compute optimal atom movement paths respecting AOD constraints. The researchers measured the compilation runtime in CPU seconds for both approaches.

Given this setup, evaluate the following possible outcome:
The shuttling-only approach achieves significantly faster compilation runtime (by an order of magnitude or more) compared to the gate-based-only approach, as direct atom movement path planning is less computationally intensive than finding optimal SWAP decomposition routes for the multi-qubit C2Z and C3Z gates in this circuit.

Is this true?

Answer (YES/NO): NO